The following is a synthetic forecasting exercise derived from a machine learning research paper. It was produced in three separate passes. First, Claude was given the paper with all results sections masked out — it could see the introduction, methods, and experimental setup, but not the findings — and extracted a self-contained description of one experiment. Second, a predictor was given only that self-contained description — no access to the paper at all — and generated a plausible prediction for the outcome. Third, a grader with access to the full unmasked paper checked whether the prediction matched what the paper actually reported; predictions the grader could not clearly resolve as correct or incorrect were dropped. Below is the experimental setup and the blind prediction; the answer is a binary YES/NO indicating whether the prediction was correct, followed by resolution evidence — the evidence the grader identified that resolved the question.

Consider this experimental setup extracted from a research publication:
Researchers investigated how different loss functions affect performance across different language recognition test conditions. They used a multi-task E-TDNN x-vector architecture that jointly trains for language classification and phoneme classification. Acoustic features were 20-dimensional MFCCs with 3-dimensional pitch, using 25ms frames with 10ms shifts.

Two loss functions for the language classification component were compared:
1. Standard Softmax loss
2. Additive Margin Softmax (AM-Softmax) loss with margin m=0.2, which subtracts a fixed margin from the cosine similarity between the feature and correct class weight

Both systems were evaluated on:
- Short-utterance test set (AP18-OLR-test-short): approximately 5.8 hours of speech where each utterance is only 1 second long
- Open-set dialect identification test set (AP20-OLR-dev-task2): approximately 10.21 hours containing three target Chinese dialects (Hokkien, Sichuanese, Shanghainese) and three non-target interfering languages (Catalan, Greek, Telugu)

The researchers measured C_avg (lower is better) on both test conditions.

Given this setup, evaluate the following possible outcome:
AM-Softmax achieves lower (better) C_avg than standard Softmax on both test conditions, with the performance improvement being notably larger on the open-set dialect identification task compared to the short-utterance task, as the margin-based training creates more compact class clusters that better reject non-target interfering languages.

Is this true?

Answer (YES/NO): NO